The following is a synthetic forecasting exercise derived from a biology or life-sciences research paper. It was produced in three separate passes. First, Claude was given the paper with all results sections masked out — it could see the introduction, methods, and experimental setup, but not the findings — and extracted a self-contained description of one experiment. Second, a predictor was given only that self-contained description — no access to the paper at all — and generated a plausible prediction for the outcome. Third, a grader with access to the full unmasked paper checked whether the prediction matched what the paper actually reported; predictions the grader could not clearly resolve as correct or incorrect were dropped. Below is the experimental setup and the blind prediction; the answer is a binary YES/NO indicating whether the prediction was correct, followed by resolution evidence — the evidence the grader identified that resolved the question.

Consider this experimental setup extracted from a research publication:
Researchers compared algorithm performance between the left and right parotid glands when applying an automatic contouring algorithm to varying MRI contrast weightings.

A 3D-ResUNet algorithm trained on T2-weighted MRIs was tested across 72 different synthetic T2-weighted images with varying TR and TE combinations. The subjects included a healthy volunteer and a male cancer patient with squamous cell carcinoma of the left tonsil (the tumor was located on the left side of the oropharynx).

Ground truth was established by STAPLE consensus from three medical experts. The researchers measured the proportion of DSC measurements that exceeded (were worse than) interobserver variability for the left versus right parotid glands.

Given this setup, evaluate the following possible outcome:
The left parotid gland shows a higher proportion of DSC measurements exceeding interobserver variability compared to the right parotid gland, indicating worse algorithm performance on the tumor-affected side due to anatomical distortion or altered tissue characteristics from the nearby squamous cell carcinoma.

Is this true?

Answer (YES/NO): NO